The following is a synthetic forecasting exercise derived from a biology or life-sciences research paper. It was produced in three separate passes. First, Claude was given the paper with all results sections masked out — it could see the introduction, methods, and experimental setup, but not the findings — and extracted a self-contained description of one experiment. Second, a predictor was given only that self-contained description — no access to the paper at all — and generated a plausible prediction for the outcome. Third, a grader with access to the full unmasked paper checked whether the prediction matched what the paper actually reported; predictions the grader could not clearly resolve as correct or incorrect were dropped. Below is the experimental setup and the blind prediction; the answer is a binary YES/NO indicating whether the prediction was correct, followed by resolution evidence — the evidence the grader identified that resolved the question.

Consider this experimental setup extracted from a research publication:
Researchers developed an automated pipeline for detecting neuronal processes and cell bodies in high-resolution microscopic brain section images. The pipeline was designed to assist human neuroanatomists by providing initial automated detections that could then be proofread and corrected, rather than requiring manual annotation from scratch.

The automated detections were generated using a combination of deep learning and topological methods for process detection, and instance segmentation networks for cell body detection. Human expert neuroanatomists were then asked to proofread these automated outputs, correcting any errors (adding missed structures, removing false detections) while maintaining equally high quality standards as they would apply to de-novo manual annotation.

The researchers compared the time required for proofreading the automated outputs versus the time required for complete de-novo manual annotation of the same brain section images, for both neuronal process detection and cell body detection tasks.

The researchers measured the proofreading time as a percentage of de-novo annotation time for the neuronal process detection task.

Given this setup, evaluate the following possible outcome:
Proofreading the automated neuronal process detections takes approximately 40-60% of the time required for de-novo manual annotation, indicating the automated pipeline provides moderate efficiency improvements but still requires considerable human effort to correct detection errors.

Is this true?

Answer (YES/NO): NO